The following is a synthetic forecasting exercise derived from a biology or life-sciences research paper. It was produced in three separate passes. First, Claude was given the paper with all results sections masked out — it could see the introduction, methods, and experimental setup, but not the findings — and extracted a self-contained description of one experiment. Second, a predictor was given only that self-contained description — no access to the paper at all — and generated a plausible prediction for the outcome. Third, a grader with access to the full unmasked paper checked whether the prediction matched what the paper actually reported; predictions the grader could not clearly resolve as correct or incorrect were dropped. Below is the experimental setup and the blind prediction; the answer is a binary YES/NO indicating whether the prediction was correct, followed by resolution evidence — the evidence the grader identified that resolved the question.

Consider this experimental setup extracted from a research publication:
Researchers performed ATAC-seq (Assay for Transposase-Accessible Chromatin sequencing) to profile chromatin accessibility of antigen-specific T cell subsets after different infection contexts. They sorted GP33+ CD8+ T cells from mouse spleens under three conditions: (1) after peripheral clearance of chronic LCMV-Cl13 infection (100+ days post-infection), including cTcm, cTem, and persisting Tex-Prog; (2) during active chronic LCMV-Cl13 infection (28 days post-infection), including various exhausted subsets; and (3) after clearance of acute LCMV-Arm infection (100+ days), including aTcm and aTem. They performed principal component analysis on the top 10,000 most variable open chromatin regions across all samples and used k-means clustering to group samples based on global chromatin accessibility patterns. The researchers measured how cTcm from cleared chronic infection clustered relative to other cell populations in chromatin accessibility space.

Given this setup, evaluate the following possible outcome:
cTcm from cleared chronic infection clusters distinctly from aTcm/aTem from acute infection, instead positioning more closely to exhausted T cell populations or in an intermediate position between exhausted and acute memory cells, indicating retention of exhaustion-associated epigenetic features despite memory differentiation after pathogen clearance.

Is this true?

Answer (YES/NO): NO